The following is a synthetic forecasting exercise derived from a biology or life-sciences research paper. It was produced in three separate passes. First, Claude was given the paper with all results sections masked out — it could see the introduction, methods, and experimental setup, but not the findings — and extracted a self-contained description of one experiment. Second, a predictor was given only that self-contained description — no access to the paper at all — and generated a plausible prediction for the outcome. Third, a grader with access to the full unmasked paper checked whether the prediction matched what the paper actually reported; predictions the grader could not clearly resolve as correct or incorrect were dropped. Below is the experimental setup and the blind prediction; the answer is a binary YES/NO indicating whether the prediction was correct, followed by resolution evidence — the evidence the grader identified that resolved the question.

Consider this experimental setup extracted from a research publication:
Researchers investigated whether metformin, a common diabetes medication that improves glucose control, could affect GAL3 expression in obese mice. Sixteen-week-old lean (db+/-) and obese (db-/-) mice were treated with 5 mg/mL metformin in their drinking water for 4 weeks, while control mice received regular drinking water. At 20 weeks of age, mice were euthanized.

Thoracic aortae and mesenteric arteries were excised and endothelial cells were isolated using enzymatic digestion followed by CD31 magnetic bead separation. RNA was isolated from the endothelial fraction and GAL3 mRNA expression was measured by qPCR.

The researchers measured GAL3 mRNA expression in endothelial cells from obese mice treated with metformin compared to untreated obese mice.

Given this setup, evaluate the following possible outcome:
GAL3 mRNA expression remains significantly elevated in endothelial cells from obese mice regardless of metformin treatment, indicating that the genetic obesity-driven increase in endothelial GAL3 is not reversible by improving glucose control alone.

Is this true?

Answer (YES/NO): NO